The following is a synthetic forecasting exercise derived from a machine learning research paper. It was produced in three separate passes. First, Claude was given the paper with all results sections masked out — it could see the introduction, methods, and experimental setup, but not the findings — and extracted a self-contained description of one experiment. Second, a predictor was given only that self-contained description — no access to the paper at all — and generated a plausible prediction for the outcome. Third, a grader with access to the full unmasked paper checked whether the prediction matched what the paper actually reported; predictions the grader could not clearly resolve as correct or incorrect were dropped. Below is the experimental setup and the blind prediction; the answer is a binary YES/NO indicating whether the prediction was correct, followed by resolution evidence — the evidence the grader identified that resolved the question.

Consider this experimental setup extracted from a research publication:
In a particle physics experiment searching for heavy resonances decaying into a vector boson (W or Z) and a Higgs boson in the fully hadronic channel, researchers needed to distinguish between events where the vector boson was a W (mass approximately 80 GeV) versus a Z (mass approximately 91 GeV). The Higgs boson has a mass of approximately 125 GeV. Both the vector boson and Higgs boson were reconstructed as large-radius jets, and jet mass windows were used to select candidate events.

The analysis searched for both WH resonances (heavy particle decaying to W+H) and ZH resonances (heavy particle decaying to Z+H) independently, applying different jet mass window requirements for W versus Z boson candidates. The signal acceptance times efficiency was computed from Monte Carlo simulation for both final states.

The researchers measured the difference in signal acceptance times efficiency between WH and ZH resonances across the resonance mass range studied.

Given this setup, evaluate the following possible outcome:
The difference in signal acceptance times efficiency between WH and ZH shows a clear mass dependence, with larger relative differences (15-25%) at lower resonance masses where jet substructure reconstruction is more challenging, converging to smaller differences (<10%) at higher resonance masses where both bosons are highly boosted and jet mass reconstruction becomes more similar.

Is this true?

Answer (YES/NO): YES